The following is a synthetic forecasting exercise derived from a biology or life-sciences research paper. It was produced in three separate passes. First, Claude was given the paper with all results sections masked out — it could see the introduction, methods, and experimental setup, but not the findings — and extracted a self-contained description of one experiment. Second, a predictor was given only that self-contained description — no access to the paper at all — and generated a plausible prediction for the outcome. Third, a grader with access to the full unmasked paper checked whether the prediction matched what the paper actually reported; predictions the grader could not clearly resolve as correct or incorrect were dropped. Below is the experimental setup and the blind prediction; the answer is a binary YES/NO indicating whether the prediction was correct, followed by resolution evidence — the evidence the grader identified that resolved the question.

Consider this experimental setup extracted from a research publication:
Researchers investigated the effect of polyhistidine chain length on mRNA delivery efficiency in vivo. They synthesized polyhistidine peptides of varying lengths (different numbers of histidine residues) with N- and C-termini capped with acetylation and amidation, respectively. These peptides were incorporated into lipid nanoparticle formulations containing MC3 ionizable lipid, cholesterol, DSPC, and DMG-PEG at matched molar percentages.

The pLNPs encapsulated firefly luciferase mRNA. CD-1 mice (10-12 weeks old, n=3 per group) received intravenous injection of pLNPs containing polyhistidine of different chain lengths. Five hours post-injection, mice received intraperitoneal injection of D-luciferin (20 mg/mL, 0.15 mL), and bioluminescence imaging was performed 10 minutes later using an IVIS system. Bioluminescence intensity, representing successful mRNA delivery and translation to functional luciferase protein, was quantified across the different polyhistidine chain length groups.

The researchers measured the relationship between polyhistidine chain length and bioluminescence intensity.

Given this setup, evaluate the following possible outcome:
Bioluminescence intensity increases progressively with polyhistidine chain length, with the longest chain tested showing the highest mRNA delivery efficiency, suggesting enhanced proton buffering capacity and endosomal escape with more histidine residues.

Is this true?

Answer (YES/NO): NO